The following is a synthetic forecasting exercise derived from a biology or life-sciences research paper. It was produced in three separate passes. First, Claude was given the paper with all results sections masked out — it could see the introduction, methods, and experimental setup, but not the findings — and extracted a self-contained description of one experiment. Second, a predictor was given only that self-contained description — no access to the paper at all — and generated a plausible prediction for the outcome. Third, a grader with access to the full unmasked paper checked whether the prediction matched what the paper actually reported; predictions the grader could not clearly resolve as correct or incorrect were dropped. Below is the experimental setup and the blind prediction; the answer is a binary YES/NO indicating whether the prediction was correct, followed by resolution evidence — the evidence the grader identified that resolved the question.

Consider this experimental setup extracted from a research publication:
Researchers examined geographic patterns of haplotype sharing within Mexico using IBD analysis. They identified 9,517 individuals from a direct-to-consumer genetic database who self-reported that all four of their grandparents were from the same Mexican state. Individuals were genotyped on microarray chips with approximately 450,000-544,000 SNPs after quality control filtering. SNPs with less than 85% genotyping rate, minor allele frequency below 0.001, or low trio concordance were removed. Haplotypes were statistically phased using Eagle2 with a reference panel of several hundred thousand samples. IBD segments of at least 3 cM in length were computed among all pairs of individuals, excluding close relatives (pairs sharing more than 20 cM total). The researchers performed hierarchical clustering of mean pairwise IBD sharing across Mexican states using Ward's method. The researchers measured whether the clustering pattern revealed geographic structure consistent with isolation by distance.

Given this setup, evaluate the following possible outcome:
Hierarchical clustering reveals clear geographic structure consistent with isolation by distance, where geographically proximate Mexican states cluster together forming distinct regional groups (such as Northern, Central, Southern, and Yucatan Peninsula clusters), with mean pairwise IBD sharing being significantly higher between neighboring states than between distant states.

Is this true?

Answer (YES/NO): YES